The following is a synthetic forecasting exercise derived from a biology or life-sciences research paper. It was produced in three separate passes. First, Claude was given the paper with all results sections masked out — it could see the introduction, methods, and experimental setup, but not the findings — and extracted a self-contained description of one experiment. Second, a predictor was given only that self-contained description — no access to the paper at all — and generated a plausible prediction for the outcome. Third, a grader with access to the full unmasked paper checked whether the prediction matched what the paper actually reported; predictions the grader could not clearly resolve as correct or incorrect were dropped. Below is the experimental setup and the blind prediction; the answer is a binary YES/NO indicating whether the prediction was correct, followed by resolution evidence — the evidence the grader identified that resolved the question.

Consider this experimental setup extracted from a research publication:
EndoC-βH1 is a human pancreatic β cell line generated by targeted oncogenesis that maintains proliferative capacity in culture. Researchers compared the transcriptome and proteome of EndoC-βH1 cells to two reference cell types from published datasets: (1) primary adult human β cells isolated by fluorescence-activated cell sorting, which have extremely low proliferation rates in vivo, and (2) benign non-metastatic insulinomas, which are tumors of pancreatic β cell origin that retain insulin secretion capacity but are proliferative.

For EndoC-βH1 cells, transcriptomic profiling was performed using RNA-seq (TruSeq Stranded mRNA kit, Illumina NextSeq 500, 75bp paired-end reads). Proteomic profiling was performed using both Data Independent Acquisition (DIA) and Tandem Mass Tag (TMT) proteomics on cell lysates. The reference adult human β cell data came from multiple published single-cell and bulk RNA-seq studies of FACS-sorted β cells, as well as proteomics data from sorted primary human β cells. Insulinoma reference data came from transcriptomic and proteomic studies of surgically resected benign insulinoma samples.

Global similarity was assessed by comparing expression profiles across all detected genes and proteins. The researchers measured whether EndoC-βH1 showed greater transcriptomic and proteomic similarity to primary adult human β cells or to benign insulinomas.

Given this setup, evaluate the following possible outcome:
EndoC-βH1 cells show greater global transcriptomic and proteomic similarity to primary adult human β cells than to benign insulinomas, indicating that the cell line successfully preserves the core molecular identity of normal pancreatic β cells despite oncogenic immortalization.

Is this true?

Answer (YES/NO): NO